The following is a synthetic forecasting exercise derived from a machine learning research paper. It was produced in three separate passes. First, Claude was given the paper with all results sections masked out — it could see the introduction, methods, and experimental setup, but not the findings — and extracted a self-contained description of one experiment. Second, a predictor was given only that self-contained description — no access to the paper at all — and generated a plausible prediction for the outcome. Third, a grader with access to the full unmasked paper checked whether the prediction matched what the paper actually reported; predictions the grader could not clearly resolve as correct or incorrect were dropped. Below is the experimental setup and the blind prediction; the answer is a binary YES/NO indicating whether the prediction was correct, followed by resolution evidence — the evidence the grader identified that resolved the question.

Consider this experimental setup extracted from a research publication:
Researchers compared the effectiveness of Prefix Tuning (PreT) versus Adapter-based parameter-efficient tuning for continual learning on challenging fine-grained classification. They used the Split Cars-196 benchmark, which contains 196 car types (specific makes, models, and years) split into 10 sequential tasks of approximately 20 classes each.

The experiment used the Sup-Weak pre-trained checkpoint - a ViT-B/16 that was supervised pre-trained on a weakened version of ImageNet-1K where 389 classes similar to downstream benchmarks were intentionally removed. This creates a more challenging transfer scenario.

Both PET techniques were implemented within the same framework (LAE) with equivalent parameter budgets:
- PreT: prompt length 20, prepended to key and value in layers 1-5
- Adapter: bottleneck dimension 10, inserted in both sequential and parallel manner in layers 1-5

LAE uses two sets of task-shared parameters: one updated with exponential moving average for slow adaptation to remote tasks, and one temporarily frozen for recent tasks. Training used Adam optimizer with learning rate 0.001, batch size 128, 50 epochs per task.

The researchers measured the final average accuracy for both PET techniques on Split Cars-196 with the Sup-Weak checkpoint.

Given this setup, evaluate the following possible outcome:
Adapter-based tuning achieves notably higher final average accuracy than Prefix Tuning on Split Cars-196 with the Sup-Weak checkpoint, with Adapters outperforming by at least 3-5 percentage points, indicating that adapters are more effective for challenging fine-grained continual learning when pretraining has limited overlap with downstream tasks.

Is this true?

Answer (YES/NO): NO